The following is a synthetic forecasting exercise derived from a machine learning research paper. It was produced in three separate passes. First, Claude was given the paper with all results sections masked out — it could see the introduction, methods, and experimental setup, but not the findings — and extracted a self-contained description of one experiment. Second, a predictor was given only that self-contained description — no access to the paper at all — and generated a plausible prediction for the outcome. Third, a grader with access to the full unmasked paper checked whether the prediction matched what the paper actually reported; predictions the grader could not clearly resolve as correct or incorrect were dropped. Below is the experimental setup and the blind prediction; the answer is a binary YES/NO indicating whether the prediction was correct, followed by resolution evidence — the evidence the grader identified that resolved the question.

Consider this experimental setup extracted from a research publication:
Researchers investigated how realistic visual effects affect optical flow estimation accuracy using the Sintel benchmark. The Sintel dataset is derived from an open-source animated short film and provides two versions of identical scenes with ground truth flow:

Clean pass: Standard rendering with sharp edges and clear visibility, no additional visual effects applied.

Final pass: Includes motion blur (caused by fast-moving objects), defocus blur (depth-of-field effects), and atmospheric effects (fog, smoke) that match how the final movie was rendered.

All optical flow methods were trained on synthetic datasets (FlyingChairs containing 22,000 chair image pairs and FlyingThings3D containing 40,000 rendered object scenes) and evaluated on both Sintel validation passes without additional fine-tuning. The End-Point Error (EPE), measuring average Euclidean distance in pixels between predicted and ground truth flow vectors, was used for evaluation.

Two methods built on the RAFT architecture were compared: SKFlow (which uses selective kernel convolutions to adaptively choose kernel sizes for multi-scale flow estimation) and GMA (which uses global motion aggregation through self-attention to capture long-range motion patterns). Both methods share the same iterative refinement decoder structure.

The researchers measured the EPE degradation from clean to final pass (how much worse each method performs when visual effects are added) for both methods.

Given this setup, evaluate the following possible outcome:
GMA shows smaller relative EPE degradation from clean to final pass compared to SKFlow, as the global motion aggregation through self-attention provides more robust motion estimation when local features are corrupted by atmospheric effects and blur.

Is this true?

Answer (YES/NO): NO